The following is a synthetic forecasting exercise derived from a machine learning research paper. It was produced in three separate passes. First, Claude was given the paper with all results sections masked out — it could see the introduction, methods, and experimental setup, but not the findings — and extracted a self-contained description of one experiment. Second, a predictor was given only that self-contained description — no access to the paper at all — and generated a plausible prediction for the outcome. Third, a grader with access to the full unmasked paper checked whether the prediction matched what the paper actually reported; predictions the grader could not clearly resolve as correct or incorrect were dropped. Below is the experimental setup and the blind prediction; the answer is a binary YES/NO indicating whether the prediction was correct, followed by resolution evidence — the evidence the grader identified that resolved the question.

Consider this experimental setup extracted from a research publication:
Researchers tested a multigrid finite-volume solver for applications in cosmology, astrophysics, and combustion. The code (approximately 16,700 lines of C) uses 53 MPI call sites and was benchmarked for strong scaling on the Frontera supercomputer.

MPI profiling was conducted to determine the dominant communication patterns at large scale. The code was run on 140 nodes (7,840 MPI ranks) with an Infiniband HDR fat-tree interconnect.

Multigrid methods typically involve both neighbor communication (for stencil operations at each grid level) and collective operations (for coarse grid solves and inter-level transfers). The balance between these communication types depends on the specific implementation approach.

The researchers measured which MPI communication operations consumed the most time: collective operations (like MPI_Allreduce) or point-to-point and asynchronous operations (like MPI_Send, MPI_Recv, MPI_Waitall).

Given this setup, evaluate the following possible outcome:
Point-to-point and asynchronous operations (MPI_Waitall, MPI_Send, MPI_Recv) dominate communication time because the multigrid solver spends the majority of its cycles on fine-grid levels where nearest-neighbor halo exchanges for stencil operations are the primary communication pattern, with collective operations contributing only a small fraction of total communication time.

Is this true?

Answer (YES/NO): YES